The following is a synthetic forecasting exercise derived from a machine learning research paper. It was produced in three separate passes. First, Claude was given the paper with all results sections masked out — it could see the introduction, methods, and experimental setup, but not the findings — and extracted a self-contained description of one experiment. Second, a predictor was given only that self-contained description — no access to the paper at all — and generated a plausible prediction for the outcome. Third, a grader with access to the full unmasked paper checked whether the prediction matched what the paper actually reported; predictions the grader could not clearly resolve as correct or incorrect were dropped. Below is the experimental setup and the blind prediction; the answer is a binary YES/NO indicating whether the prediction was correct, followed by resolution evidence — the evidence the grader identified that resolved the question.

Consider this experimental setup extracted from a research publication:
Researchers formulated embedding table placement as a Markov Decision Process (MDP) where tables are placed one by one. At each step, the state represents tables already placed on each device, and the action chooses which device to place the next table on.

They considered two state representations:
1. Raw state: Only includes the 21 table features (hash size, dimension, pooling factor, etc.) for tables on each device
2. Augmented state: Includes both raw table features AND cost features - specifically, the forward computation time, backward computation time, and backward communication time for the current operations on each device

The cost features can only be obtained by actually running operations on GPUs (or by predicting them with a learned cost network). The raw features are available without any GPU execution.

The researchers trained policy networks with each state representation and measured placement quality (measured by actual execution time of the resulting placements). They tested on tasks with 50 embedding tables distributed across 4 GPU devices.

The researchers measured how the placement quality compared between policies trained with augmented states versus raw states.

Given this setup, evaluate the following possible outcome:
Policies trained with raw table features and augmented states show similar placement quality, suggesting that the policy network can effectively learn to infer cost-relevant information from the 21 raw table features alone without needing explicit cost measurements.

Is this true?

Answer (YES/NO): NO